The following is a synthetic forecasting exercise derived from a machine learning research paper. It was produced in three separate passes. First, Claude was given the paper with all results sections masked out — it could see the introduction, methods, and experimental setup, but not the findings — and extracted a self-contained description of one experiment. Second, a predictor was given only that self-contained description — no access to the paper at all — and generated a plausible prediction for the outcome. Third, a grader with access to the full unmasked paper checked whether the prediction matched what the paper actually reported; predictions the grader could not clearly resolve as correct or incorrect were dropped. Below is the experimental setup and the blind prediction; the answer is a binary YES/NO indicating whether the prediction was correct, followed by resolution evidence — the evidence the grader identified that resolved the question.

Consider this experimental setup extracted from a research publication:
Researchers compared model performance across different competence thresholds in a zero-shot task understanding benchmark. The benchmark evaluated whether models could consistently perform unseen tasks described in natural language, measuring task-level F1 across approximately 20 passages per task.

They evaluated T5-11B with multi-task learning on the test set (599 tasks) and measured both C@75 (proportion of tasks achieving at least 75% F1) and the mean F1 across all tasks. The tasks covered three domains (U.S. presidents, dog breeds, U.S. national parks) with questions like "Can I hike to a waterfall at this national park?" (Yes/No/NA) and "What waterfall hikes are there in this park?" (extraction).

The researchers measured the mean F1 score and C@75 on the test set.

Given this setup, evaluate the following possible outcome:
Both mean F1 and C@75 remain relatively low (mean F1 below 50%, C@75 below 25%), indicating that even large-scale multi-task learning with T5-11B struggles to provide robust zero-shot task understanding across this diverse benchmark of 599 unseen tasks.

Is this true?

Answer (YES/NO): NO